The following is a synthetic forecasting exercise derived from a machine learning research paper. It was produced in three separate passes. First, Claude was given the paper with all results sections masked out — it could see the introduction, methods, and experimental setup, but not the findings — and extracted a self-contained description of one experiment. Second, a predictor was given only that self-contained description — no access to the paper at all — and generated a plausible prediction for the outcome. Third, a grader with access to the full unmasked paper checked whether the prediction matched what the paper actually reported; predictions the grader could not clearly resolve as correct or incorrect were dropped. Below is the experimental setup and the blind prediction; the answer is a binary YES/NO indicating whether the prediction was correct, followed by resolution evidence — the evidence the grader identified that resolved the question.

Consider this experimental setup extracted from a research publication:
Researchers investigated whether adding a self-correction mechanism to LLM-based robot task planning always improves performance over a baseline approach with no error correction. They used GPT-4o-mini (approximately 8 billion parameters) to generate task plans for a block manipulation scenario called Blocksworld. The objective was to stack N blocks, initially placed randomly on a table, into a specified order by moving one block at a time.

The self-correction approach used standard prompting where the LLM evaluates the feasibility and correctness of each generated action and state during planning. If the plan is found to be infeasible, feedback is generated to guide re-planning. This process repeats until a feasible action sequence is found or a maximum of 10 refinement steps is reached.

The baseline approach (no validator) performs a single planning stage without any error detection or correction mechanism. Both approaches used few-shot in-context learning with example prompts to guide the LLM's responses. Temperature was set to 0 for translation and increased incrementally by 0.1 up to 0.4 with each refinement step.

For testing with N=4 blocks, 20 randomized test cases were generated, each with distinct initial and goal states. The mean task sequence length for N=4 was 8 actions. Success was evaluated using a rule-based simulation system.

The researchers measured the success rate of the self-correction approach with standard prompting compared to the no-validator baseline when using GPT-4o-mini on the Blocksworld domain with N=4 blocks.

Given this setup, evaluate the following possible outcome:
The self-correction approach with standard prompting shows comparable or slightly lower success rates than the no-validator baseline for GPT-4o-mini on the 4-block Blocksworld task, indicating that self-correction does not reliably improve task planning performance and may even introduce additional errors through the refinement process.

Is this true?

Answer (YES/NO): YES